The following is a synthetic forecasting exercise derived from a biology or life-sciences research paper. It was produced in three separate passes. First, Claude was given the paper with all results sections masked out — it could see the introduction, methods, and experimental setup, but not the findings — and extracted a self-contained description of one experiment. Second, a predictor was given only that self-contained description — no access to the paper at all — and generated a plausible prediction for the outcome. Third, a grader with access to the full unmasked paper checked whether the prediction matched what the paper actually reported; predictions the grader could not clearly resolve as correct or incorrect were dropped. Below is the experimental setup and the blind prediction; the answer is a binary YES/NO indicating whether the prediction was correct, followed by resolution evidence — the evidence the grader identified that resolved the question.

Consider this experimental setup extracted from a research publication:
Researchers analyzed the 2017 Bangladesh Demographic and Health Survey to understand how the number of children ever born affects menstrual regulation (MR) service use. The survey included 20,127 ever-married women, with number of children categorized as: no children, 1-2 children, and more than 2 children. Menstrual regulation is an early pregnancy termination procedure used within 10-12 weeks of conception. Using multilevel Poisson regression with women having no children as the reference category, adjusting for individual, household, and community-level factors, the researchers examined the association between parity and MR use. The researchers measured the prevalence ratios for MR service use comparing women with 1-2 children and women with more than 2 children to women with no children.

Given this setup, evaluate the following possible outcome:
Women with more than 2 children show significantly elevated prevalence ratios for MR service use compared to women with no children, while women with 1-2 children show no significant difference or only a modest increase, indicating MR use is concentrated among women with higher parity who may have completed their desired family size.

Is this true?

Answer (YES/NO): NO